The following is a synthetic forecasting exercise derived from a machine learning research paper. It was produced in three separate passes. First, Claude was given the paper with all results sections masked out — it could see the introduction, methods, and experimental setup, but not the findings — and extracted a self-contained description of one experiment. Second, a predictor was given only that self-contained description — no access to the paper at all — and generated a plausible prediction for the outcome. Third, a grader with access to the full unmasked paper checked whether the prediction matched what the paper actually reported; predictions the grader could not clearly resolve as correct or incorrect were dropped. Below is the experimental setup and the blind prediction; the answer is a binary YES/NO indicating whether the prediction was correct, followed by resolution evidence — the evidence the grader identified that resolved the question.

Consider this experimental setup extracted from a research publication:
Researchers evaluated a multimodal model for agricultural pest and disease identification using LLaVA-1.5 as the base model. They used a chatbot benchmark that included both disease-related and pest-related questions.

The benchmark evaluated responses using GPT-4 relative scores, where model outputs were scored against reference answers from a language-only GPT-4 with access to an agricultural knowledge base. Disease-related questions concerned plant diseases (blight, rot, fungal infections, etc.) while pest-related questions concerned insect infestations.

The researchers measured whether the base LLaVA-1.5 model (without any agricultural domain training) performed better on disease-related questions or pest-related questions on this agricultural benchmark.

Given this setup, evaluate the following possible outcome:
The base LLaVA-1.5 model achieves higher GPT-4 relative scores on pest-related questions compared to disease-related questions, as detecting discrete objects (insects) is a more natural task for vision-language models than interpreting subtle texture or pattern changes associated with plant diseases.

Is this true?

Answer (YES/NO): NO